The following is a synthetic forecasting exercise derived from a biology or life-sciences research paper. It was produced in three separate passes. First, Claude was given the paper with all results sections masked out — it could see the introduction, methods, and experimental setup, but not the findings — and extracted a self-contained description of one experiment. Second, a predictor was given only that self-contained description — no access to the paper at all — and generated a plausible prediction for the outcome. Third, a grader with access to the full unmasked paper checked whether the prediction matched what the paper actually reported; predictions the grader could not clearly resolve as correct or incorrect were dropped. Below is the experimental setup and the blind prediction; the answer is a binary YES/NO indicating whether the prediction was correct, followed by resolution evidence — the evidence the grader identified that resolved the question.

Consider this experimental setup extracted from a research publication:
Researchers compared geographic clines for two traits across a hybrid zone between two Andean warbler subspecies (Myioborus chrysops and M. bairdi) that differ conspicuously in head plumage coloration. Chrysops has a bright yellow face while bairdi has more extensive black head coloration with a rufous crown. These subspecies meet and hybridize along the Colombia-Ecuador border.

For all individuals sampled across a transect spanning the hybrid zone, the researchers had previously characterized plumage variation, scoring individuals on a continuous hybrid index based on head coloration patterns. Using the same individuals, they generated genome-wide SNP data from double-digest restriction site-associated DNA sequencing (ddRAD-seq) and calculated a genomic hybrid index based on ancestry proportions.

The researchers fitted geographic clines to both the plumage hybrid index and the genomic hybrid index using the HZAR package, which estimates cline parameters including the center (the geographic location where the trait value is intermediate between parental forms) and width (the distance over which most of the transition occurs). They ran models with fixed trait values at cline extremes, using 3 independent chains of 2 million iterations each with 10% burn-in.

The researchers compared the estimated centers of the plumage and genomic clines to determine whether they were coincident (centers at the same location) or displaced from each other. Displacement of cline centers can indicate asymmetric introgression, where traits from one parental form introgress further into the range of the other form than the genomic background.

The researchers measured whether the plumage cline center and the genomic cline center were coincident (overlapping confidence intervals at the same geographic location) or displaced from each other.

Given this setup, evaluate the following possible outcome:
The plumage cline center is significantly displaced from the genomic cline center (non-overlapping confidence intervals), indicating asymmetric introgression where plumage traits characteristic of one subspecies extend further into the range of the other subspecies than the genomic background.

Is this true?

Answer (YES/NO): YES